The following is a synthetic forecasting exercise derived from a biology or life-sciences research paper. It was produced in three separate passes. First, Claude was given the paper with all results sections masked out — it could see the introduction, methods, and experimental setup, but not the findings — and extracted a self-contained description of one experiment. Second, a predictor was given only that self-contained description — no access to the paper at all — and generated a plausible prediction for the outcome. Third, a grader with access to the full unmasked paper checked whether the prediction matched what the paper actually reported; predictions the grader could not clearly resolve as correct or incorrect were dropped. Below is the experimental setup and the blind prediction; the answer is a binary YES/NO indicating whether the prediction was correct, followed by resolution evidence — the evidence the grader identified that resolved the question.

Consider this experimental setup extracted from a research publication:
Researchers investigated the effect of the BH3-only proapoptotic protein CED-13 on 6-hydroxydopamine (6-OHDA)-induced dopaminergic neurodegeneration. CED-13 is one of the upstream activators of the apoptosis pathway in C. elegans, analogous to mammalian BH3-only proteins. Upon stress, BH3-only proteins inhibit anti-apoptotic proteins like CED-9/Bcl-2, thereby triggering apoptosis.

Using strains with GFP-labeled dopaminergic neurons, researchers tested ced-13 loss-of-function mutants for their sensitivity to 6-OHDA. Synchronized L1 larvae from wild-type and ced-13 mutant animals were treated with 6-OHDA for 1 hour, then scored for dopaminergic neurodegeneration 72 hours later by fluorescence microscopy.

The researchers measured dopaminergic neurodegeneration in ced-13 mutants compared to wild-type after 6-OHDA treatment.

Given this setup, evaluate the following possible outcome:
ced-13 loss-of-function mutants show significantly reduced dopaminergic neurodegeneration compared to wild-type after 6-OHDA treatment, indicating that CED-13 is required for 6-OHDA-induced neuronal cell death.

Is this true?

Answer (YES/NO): NO